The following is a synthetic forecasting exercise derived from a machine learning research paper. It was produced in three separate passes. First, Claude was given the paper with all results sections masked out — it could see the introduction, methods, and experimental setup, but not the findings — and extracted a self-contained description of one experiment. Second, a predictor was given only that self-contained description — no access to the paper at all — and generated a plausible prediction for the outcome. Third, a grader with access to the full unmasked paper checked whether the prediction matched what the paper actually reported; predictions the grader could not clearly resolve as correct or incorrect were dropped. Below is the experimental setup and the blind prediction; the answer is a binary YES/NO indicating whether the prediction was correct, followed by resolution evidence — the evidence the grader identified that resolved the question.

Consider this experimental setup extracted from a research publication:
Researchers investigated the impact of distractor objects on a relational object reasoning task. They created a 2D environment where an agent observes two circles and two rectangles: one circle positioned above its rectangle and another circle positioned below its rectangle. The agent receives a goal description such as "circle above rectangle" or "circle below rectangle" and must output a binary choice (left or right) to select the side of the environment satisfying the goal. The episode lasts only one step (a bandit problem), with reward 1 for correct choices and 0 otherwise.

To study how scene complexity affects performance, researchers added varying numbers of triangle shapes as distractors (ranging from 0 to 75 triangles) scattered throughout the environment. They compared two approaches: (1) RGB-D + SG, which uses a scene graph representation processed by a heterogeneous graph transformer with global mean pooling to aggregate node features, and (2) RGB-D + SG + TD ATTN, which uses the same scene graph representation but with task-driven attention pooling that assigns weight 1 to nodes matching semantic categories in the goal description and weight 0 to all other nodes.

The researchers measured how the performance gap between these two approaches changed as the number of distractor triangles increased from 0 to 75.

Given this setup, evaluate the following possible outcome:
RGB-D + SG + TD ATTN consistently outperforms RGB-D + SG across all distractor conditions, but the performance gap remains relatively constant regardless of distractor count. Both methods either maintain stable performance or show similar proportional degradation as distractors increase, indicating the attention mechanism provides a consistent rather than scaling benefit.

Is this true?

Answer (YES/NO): NO